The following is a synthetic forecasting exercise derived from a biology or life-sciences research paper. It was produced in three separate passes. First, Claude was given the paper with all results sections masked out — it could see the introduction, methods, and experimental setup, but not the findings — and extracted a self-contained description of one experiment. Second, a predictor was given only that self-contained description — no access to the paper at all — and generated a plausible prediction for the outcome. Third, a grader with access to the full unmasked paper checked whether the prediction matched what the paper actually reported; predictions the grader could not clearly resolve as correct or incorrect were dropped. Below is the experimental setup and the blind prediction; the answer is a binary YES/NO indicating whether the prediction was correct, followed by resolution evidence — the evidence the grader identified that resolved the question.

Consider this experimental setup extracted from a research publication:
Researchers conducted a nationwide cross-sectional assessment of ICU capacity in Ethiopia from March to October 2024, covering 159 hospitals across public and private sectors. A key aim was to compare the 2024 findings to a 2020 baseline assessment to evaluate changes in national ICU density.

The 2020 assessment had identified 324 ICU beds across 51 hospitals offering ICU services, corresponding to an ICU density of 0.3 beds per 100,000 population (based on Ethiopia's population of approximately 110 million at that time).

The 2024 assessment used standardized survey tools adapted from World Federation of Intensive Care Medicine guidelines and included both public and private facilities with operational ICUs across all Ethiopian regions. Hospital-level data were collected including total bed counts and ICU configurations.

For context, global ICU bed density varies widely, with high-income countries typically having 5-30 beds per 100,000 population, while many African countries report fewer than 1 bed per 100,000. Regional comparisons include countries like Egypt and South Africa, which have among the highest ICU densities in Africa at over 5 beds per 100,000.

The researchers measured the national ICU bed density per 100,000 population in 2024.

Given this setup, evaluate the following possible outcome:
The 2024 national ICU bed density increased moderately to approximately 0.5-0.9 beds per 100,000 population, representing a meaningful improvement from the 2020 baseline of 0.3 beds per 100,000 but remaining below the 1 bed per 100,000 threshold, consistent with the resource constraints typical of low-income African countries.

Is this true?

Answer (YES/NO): YES